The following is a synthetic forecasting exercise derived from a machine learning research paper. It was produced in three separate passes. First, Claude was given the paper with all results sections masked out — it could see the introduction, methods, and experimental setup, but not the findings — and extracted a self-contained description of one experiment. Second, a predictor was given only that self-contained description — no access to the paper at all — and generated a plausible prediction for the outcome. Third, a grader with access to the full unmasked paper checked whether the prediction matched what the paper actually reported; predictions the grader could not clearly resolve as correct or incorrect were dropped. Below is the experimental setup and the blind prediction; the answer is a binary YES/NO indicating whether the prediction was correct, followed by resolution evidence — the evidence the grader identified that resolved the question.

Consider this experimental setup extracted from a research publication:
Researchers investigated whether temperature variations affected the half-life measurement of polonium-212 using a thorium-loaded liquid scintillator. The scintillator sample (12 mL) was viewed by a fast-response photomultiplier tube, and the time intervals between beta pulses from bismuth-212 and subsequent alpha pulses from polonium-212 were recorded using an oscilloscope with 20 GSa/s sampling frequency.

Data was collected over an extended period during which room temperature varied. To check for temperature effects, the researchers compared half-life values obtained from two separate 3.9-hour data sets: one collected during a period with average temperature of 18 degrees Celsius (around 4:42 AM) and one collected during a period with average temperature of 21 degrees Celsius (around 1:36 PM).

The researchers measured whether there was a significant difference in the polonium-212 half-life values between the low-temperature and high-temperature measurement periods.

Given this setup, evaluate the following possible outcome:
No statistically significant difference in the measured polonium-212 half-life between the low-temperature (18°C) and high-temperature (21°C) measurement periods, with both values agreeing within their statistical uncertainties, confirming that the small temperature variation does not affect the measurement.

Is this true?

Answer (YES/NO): YES